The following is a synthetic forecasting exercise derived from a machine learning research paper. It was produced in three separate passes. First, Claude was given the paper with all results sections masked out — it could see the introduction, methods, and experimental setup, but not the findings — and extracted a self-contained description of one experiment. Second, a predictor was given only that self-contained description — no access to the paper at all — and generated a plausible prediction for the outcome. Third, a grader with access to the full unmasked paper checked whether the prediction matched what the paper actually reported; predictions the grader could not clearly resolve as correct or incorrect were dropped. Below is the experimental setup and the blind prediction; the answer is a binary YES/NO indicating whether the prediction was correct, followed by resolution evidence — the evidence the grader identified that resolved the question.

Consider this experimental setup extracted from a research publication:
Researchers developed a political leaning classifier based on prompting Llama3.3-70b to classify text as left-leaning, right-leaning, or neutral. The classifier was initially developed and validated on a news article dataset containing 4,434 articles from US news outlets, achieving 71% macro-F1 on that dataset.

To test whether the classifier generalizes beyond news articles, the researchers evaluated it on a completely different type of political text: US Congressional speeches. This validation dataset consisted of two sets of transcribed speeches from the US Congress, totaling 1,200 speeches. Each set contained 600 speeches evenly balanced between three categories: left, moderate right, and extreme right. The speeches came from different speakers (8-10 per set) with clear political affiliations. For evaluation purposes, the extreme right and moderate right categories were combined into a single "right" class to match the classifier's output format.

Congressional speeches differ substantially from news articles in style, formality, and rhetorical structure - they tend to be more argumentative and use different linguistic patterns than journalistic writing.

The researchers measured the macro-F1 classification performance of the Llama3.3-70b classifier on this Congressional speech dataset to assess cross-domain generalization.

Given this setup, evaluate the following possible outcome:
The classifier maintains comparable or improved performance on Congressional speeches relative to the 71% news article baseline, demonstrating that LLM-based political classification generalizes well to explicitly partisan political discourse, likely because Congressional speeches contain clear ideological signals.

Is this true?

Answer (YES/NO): YES